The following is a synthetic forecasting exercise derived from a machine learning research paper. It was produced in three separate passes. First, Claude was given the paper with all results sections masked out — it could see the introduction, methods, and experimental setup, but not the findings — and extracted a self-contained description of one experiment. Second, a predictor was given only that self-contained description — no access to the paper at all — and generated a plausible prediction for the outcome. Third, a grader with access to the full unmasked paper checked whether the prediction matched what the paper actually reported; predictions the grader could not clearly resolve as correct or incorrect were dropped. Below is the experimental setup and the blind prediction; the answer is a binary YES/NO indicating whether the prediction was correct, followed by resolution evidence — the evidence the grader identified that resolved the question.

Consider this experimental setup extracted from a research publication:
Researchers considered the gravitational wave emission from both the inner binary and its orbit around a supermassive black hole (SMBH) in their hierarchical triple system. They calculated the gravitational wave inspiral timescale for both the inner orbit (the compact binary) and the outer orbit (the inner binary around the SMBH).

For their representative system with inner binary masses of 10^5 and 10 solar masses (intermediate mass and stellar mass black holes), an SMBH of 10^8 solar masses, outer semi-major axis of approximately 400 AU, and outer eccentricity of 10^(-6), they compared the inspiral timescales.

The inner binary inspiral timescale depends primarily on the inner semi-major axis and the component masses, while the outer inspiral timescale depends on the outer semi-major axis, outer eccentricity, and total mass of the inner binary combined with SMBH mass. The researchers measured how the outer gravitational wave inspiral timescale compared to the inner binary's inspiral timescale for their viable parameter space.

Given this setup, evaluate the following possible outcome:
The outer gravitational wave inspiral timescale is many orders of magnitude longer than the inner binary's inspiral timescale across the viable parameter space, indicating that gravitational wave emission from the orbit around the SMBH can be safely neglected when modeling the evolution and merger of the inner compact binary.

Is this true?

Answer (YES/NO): YES